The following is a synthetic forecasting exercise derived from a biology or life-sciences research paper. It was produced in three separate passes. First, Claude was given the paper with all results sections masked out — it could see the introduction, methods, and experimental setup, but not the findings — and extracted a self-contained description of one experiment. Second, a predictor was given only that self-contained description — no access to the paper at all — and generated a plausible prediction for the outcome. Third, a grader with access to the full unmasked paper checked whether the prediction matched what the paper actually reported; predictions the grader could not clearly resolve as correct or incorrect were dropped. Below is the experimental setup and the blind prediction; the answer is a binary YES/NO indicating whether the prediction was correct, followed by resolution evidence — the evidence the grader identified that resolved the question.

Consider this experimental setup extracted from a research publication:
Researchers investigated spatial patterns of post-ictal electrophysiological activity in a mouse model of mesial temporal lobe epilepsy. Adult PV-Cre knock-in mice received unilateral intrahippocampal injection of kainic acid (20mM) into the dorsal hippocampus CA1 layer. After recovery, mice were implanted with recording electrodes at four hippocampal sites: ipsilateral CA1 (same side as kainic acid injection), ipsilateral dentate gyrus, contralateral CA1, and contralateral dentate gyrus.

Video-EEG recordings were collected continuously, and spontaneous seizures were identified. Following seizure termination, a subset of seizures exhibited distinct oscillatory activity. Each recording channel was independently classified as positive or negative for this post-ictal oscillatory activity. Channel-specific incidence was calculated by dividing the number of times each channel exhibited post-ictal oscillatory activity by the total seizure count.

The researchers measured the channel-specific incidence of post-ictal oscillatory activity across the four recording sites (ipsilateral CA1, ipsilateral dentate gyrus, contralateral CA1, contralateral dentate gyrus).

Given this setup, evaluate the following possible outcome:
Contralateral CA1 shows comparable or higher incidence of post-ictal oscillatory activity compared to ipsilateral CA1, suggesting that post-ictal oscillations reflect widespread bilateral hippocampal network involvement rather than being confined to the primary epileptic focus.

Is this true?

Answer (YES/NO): NO